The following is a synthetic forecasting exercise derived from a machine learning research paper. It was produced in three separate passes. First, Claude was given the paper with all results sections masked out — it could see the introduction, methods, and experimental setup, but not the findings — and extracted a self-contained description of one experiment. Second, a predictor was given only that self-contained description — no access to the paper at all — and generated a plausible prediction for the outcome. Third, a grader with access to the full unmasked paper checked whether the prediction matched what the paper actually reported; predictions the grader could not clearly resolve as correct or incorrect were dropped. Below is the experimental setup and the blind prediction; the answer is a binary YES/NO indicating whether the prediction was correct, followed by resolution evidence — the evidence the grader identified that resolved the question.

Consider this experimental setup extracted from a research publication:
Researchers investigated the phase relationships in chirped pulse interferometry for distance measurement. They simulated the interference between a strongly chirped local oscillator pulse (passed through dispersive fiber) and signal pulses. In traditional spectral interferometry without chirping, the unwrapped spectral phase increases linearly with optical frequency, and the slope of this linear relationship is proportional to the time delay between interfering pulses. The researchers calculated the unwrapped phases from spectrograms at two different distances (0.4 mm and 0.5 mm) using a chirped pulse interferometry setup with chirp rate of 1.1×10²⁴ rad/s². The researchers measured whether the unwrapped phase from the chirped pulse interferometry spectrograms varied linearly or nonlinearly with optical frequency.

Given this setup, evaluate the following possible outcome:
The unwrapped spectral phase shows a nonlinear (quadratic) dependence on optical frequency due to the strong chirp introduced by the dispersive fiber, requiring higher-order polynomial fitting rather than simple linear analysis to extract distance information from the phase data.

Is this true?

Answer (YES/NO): NO